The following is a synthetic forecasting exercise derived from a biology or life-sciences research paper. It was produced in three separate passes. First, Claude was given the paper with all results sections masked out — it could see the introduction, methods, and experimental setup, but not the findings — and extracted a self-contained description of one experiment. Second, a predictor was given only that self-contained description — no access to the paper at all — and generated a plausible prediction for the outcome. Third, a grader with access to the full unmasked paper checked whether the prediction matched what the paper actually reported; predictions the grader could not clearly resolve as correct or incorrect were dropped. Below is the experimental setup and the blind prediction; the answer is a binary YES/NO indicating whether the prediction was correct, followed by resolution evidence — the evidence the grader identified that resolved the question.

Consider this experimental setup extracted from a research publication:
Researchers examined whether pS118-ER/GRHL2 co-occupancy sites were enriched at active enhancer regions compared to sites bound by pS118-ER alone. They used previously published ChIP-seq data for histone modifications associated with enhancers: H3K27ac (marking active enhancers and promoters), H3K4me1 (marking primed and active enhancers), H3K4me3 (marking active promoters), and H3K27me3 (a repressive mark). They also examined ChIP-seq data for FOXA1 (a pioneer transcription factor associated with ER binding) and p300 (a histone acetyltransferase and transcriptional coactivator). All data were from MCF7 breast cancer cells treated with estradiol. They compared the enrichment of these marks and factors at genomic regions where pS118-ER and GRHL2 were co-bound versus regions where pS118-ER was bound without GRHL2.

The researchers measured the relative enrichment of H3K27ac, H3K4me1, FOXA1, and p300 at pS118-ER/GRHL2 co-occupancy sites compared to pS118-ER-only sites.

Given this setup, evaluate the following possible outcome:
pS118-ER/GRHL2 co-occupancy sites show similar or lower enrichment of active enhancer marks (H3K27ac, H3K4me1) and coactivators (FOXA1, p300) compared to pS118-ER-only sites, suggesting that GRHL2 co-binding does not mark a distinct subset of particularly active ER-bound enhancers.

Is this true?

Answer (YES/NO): NO